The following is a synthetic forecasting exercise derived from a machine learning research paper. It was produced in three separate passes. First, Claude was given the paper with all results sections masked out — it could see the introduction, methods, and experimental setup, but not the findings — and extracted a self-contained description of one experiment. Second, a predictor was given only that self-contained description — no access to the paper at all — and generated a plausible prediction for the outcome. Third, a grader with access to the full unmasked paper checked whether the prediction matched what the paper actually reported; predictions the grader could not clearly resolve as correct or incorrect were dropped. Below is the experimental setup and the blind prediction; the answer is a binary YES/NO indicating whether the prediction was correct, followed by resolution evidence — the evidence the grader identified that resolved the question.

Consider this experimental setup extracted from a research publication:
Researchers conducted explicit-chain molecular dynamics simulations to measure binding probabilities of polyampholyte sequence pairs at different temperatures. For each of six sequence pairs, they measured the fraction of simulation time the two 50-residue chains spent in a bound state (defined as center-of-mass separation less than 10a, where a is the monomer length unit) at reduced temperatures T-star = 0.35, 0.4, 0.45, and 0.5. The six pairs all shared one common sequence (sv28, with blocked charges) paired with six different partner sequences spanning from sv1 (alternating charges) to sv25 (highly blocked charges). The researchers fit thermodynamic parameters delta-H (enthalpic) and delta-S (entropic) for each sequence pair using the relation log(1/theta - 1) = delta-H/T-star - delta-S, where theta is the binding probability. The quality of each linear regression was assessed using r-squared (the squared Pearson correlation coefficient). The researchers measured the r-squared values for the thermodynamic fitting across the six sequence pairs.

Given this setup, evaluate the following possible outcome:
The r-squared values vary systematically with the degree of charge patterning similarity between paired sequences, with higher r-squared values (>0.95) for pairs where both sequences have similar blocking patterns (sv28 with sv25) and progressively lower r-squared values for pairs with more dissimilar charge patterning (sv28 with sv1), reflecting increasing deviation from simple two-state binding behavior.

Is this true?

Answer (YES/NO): NO